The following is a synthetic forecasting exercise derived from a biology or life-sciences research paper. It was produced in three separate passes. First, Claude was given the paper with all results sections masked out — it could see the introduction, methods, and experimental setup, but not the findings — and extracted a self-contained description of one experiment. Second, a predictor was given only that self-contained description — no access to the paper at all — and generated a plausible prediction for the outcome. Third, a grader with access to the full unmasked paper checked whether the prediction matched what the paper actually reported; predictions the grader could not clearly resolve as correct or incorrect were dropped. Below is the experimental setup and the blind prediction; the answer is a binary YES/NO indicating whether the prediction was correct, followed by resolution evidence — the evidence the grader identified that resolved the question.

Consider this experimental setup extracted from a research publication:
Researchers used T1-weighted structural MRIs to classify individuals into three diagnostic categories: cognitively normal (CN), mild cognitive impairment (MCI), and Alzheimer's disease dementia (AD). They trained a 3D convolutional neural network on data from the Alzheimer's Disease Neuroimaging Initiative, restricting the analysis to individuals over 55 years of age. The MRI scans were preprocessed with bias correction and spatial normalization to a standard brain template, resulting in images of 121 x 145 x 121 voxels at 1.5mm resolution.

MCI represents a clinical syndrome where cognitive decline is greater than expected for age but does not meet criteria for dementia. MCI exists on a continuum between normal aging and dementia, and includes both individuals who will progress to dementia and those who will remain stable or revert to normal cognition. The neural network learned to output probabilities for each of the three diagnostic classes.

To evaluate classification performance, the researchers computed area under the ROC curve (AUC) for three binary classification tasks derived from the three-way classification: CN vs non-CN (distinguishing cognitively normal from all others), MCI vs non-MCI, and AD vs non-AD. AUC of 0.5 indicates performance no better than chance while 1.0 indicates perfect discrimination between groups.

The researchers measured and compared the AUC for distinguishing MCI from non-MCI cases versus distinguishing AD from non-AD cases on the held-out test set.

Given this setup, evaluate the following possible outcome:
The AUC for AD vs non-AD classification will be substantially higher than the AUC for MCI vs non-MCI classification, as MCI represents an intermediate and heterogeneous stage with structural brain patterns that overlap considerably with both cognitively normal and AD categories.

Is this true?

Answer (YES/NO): YES